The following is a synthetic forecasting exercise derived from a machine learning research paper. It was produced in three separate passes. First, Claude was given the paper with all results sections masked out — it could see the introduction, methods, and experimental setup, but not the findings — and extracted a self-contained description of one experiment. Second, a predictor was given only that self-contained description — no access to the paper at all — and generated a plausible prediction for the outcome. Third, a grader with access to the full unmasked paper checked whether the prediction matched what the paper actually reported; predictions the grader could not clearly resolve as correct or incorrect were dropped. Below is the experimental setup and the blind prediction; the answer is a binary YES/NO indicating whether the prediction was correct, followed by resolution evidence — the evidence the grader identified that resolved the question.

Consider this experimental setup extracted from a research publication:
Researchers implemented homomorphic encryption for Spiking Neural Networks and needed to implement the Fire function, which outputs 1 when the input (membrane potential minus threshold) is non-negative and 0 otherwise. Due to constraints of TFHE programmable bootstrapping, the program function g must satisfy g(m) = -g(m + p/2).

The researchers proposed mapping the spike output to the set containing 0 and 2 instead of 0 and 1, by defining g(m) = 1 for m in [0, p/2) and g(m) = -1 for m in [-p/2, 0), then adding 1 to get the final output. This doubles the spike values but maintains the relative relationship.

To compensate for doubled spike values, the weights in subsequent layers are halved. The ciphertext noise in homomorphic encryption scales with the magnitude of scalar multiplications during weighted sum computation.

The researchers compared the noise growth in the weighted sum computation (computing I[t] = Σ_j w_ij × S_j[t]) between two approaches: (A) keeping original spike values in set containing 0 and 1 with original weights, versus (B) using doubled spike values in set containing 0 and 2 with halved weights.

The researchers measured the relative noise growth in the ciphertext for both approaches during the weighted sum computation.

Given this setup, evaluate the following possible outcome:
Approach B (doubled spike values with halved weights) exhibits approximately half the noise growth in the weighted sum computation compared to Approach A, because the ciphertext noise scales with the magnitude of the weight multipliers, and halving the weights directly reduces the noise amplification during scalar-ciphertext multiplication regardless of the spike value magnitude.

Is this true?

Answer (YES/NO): YES